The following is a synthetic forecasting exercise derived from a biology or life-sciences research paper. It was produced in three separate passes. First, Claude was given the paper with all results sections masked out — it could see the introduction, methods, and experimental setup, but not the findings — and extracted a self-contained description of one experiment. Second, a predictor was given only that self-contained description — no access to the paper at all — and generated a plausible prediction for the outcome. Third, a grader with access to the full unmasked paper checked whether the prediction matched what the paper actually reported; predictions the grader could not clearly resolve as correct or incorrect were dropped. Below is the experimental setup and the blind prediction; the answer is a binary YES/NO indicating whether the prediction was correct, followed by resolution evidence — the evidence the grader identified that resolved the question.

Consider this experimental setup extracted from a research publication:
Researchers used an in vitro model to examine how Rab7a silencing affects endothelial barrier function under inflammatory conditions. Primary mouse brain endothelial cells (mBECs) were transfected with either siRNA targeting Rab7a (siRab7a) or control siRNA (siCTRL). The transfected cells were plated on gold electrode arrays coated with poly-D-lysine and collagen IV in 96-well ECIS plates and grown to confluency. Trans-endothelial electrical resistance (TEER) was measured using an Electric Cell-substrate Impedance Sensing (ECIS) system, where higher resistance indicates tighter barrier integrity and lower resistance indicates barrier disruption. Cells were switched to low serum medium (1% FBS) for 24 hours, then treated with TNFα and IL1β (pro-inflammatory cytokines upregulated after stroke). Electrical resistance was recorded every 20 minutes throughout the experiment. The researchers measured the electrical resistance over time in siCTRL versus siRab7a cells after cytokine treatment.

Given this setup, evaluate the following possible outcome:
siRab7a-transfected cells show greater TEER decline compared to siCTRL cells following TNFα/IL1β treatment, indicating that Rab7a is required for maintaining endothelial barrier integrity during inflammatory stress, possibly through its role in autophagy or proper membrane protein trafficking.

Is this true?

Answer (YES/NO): NO